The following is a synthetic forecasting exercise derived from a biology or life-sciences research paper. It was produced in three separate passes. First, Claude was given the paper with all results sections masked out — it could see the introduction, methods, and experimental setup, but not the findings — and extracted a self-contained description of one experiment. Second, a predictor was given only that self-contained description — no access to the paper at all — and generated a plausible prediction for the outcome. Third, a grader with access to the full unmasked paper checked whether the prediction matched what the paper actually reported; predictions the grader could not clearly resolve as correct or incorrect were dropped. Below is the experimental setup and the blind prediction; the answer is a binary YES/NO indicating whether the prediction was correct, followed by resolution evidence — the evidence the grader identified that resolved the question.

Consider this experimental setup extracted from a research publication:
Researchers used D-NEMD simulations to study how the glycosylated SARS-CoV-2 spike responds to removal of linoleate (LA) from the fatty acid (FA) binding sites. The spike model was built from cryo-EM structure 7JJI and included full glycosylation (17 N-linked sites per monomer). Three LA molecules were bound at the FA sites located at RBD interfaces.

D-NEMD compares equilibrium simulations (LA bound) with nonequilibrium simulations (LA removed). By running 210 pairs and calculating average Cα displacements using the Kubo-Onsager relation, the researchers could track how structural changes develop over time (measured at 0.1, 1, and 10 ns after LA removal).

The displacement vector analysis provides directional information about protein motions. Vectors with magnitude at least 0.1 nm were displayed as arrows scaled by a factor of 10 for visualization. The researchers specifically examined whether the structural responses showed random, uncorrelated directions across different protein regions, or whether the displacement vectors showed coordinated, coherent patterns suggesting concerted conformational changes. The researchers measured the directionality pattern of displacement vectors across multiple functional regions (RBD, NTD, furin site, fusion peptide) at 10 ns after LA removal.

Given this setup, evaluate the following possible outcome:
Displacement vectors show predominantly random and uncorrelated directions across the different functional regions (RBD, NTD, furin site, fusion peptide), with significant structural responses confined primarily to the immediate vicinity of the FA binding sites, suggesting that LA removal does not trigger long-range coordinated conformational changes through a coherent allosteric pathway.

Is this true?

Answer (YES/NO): NO